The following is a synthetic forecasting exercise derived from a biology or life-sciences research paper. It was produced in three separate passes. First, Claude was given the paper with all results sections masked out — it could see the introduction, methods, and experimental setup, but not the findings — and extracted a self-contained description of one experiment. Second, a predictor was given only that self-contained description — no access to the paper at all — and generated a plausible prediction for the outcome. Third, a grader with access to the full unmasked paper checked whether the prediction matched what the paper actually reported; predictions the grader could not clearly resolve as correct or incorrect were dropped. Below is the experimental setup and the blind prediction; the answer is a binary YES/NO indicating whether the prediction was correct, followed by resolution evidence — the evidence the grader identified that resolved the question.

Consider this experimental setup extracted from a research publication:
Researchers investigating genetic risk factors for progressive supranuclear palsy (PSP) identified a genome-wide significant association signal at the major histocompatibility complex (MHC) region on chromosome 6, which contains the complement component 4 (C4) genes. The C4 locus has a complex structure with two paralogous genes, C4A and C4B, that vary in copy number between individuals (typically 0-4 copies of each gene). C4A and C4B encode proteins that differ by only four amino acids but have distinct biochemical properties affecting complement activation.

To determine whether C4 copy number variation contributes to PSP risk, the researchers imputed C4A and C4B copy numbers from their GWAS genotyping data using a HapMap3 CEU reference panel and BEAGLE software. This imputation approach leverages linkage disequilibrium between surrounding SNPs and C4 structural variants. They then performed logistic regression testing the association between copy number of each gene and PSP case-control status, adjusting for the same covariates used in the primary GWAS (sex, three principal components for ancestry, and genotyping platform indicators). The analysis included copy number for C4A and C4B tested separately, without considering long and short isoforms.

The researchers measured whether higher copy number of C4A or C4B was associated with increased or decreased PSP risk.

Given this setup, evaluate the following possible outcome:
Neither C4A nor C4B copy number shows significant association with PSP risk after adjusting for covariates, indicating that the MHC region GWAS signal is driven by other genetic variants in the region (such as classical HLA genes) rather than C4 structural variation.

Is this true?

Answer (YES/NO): NO